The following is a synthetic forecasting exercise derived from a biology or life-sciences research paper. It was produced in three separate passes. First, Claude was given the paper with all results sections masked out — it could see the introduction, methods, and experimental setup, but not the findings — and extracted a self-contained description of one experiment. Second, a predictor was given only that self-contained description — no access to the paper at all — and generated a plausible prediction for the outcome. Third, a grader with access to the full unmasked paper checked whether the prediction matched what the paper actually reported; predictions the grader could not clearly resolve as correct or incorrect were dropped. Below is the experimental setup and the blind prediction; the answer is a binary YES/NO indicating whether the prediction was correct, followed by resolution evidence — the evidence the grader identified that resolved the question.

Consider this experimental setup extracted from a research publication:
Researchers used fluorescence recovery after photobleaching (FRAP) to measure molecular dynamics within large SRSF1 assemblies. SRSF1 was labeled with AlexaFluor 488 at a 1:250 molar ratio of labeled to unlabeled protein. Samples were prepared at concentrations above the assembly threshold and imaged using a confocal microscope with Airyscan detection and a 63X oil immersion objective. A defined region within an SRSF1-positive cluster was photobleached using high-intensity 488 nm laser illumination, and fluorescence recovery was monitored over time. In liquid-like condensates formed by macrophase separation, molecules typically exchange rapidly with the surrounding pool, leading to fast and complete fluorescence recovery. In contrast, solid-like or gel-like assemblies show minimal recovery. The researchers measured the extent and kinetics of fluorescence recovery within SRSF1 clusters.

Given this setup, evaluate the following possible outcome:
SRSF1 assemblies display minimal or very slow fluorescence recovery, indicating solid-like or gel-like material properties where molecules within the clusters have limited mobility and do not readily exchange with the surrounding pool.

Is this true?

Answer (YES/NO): YES